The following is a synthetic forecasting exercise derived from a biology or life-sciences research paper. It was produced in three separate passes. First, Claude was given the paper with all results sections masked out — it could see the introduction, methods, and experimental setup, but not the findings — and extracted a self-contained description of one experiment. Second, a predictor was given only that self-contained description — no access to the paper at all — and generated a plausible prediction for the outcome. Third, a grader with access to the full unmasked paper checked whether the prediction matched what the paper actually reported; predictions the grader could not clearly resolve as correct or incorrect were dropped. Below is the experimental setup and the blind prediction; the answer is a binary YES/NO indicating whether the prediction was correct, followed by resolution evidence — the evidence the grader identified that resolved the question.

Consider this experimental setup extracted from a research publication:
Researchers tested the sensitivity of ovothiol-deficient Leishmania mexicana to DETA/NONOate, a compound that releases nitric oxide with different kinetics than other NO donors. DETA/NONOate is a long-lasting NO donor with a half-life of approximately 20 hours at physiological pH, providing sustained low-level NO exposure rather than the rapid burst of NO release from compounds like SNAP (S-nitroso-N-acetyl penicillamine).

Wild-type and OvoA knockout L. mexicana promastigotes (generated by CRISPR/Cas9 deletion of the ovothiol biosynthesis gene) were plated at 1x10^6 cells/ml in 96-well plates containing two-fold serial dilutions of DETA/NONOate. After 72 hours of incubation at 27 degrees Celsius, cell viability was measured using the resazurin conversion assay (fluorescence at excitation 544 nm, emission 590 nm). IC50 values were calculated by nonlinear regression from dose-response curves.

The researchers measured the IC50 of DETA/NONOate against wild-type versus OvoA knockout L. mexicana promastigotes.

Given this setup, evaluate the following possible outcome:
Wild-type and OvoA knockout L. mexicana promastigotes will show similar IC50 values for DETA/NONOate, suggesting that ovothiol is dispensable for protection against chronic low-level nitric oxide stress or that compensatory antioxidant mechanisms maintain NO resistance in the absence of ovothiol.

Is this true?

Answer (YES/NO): YES